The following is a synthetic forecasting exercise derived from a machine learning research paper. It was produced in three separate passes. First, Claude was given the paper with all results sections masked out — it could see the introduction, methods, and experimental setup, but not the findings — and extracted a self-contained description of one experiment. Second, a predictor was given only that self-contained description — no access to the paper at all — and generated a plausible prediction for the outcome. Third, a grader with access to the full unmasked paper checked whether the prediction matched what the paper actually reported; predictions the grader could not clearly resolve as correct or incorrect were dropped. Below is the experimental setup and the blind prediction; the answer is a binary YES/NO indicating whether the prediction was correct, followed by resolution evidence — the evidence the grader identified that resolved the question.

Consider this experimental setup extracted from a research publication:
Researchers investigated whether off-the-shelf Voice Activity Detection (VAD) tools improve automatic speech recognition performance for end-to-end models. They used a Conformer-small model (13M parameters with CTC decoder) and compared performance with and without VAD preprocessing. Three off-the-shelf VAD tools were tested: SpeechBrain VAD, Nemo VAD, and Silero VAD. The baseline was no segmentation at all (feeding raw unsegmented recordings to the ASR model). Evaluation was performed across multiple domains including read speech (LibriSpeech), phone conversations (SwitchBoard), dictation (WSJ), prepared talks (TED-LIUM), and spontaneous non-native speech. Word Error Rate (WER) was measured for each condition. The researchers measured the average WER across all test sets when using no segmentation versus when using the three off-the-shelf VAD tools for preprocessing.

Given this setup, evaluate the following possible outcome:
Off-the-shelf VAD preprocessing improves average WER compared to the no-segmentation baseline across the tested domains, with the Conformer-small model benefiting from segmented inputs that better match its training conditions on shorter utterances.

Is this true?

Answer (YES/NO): NO